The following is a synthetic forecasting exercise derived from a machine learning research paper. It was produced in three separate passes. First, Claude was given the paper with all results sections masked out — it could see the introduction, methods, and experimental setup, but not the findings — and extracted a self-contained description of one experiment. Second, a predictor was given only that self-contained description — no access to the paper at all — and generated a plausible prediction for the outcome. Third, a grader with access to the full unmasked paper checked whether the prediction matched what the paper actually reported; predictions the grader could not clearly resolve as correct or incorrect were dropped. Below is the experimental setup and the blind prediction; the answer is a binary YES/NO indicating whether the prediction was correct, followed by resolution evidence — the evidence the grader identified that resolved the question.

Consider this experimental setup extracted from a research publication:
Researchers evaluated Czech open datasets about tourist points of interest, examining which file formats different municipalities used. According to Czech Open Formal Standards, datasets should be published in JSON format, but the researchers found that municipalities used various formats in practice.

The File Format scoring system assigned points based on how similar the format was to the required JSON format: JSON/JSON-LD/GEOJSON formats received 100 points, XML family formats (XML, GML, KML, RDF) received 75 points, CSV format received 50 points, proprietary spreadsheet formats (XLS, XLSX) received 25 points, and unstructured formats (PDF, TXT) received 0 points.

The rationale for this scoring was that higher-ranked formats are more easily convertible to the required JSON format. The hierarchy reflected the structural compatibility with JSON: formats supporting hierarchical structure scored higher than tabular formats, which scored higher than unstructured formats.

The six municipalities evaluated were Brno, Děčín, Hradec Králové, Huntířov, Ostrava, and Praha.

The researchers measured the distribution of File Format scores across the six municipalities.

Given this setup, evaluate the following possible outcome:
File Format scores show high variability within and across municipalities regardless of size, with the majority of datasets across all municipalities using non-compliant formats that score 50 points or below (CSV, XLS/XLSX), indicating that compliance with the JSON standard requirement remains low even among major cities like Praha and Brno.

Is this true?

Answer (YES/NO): NO